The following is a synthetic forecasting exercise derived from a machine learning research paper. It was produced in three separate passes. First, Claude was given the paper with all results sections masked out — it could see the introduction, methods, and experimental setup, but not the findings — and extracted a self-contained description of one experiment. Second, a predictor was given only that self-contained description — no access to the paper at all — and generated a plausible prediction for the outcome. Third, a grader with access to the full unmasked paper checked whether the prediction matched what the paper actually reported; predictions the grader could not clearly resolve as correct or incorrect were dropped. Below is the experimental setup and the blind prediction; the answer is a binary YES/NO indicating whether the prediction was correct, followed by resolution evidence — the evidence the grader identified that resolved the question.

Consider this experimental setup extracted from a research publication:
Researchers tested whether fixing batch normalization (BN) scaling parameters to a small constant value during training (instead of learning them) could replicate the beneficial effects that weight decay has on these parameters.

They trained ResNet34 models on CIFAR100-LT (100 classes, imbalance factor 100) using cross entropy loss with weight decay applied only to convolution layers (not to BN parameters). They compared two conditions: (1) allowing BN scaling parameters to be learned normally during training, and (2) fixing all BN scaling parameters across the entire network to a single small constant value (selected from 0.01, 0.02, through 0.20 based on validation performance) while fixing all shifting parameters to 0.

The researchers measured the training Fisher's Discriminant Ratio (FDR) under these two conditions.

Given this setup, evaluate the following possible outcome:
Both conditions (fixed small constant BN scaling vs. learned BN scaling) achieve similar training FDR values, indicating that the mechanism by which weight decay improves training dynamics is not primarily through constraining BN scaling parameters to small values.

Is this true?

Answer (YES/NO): NO